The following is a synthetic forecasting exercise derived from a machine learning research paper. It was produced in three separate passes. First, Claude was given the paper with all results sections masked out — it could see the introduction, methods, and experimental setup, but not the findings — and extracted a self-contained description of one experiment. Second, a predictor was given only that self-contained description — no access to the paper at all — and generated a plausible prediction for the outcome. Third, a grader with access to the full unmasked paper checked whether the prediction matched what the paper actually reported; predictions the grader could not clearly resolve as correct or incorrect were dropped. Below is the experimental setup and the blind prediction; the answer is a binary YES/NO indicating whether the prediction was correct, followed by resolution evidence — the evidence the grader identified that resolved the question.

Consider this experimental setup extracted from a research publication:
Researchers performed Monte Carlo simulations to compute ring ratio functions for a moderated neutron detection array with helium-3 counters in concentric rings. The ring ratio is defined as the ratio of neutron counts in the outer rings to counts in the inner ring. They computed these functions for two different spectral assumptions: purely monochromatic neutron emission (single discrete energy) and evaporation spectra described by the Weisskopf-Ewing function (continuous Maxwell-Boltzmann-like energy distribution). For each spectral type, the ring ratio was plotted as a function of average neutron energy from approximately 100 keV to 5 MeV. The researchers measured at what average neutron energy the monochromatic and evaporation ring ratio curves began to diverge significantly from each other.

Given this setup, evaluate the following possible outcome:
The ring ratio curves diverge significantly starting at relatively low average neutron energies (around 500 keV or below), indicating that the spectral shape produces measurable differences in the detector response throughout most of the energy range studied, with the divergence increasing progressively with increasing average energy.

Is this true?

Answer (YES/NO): NO